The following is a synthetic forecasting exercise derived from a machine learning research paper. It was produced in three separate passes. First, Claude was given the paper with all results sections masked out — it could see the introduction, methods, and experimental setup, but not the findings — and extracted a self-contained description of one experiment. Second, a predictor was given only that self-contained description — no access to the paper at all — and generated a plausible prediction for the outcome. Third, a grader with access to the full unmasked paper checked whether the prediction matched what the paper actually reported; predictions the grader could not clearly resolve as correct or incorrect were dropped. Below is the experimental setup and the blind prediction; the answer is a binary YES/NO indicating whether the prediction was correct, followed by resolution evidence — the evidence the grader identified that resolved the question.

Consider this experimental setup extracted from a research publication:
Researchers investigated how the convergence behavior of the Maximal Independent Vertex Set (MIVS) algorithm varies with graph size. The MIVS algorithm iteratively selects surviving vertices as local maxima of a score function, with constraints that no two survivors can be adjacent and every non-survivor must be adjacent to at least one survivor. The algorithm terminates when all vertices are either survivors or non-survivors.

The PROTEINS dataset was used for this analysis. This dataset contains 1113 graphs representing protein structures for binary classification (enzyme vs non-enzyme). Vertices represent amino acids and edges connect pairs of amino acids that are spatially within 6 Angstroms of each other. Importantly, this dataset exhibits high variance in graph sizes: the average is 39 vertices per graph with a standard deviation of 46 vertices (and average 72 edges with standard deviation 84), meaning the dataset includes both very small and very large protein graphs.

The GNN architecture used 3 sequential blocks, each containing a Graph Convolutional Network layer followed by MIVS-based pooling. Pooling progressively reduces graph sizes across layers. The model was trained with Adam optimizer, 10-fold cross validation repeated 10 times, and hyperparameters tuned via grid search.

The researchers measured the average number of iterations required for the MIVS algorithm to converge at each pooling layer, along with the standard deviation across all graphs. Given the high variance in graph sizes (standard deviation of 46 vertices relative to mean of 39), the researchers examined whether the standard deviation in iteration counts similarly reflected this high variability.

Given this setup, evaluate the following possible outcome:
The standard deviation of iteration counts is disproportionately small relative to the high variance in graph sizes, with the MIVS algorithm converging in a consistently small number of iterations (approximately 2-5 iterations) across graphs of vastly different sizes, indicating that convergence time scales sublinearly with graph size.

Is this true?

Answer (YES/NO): YES